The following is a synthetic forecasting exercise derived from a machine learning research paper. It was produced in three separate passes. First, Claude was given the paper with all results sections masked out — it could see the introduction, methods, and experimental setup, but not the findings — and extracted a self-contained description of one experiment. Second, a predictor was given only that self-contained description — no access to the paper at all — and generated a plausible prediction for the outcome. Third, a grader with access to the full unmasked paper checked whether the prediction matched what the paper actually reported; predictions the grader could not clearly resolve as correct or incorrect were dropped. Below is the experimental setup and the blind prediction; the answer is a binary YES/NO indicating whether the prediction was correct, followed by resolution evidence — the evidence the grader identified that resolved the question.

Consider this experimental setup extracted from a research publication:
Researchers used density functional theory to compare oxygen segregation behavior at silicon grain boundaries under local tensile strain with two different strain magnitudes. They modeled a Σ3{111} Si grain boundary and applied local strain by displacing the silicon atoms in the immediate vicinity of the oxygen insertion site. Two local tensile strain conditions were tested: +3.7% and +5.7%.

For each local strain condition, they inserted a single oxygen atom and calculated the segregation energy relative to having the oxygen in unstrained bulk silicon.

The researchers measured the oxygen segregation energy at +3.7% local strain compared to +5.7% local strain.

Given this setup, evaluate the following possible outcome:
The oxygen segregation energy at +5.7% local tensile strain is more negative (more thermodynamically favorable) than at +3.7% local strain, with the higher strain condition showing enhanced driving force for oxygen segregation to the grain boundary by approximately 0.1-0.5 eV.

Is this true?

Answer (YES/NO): NO